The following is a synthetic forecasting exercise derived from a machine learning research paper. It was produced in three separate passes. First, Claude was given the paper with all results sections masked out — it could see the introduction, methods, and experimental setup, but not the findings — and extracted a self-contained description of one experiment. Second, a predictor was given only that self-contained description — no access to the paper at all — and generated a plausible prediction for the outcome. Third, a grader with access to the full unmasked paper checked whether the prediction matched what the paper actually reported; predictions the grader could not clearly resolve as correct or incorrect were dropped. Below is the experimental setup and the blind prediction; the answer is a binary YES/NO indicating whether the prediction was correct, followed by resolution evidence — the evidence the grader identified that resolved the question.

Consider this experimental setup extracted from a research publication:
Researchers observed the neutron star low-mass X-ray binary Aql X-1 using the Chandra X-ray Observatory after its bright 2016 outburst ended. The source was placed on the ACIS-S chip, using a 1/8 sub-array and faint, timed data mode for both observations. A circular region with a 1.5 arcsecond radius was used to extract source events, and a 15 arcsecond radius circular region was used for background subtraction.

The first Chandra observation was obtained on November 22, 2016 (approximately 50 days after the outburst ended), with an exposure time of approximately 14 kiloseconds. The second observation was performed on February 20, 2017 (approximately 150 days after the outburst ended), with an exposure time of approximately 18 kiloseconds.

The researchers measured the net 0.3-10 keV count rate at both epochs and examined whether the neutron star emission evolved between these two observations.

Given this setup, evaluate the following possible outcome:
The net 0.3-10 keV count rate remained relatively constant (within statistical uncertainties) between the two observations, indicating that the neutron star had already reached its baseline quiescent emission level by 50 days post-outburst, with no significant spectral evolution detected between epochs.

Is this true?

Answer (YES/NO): NO